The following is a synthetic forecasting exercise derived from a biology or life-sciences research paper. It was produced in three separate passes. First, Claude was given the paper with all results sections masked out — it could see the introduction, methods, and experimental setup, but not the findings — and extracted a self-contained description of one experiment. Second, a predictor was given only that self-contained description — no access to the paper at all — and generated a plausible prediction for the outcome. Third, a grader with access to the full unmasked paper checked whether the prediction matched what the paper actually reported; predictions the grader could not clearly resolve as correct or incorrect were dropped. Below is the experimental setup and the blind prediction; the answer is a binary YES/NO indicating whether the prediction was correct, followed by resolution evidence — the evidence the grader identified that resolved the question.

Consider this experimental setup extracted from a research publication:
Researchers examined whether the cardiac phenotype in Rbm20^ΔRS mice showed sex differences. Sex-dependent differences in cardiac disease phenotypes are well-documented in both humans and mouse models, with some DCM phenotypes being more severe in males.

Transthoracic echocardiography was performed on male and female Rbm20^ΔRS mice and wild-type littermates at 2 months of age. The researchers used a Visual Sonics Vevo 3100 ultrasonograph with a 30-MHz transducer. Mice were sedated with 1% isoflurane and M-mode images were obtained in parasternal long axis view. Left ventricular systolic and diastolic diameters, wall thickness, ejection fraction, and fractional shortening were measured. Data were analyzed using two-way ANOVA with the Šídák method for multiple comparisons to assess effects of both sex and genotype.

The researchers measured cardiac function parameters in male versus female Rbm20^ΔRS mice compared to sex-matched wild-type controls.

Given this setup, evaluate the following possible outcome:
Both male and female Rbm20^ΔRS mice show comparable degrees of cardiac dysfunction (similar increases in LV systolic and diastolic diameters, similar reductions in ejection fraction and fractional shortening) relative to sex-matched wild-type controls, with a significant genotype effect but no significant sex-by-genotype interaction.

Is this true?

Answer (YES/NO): NO